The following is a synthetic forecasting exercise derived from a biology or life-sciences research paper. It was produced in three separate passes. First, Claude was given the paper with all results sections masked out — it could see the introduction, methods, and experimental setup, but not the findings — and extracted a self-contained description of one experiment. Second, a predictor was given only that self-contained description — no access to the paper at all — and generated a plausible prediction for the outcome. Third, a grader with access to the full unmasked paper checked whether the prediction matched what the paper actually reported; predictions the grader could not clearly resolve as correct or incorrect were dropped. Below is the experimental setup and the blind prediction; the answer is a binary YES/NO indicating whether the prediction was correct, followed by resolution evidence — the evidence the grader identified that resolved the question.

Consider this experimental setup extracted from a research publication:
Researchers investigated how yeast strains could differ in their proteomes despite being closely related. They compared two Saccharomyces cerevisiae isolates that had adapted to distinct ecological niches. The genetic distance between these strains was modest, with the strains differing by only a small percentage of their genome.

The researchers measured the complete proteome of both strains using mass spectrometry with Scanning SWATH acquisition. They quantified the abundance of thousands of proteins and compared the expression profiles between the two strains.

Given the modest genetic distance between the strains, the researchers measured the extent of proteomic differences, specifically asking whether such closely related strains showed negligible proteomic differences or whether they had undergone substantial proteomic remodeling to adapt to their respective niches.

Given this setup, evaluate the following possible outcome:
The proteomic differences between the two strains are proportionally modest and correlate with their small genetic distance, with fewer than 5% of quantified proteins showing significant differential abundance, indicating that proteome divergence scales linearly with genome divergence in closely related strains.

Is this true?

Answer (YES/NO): NO